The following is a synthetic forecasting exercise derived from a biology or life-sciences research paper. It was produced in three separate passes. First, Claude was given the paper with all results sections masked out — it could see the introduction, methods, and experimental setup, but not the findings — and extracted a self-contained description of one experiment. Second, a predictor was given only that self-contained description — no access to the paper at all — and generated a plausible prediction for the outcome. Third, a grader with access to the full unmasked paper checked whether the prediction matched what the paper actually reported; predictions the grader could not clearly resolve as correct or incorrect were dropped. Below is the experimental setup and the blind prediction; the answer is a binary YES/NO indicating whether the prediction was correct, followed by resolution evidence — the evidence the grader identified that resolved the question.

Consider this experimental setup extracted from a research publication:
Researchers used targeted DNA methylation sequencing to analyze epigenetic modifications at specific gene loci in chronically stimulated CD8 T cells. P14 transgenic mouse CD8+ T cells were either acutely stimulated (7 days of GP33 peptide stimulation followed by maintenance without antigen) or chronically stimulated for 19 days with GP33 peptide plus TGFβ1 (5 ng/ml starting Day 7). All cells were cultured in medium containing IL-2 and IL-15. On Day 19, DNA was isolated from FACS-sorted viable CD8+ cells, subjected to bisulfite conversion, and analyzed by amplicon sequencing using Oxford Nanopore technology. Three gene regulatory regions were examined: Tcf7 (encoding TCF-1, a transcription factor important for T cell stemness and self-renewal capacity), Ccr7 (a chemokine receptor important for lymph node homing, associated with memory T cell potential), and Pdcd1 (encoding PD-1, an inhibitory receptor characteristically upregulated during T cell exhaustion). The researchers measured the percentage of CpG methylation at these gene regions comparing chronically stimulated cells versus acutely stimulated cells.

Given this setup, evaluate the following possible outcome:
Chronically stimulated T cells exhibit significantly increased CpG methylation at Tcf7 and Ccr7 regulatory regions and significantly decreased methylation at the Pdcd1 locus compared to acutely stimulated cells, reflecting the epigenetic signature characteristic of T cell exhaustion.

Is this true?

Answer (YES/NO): NO